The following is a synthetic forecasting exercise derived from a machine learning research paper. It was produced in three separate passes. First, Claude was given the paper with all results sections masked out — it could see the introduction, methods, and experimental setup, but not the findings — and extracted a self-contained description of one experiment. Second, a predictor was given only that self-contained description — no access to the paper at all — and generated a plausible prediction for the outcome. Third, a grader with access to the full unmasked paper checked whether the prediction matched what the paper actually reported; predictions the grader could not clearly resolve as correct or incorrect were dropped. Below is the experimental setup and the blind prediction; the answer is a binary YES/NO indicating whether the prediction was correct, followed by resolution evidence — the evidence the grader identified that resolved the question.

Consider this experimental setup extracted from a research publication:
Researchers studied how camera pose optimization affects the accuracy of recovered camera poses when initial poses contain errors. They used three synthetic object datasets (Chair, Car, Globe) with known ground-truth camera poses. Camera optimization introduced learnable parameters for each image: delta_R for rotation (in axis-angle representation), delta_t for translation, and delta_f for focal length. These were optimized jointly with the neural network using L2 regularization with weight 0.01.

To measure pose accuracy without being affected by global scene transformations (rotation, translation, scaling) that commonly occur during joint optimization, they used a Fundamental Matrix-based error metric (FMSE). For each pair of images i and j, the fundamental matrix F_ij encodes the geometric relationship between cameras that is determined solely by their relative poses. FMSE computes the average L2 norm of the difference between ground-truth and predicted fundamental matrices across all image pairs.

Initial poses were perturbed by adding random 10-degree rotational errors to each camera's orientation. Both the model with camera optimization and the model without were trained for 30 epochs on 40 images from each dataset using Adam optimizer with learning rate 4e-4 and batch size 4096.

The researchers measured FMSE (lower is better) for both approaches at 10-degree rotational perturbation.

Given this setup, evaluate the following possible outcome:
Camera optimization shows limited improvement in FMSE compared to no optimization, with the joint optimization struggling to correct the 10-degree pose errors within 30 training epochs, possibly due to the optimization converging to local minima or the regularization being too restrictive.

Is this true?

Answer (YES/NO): NO